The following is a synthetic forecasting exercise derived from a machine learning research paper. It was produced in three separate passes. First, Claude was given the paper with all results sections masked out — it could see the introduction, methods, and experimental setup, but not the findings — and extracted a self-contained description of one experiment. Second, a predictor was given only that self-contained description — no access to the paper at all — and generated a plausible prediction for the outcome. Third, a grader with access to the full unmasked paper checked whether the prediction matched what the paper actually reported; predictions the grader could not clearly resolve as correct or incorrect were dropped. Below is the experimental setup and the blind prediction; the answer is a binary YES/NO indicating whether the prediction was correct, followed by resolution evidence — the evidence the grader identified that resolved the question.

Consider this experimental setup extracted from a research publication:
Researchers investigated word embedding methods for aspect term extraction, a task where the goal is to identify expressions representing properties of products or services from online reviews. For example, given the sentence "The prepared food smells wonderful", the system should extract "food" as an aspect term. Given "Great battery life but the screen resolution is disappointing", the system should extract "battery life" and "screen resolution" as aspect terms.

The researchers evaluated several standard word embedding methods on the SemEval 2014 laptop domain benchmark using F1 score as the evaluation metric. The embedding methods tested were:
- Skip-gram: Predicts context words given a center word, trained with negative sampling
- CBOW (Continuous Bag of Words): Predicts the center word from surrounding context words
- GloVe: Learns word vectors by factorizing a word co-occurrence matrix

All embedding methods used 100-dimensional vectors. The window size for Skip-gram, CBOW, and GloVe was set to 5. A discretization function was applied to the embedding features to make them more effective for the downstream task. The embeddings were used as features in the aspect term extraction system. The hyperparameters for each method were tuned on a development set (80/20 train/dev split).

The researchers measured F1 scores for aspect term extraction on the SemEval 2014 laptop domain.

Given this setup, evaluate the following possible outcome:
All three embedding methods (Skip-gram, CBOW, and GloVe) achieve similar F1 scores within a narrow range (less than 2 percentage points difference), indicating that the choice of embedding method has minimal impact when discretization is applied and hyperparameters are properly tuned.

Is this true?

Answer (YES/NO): NO